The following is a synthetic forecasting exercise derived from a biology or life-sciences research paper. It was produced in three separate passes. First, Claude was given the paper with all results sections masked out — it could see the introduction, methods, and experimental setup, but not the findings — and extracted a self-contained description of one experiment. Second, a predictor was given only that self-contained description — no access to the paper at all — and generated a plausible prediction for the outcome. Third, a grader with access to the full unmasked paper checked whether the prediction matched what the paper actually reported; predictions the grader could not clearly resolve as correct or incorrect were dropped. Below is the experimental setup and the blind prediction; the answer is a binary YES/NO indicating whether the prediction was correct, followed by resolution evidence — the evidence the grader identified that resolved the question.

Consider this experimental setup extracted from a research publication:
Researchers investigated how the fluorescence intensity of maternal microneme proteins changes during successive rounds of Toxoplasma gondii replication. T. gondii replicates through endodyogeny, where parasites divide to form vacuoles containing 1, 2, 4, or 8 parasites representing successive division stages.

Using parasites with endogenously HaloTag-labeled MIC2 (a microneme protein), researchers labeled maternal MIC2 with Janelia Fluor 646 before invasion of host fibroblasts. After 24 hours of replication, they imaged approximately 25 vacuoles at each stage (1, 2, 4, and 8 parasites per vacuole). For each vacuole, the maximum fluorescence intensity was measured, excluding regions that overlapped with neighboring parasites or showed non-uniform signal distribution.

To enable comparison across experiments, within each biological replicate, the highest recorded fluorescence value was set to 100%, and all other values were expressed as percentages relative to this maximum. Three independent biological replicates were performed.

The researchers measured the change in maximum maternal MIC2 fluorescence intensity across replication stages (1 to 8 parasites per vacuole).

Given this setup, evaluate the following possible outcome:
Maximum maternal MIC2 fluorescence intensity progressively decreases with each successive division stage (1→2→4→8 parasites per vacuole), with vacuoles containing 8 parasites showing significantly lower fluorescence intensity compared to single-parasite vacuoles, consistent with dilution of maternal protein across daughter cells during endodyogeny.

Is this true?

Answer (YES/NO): YES